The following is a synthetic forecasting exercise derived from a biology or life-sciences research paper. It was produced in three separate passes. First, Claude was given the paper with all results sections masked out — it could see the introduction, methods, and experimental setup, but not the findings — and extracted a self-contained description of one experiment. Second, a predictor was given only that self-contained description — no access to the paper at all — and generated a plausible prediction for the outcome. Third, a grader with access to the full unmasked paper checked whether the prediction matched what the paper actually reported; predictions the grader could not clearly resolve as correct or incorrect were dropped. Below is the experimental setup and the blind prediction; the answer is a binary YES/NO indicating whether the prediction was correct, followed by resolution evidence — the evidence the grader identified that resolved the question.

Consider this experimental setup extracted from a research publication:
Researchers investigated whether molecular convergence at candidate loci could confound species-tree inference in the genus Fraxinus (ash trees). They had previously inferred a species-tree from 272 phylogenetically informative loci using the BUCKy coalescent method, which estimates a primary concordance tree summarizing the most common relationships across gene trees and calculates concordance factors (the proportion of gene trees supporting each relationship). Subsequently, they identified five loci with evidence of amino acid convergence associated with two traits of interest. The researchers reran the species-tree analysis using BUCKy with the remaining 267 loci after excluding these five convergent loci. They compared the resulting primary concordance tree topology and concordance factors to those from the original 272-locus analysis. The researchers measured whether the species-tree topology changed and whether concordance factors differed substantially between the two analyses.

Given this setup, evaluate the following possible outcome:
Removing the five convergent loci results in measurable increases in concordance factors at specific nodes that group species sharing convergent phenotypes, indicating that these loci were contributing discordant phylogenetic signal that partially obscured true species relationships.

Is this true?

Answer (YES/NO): NO